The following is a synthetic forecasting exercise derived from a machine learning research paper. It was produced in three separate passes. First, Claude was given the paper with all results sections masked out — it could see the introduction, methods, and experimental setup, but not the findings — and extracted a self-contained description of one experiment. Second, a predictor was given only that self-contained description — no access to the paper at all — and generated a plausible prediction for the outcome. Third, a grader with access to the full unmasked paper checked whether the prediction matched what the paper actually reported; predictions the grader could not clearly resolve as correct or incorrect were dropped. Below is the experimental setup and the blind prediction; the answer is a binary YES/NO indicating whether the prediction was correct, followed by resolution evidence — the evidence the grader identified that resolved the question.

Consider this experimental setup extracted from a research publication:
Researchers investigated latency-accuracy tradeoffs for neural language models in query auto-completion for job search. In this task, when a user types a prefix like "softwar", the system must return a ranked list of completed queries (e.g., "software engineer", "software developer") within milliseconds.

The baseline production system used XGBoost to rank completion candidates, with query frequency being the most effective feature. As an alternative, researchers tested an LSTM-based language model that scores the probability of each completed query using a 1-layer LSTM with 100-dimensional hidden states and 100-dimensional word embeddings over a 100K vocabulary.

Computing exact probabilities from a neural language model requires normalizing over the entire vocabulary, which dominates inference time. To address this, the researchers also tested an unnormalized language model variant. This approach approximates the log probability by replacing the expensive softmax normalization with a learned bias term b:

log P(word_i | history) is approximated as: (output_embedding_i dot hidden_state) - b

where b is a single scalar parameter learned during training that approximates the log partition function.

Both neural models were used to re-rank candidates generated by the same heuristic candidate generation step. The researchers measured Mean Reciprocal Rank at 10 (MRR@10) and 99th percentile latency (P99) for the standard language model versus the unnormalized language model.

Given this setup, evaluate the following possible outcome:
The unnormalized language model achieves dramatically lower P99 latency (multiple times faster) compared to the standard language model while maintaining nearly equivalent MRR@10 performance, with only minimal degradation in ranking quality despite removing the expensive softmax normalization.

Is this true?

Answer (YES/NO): YES